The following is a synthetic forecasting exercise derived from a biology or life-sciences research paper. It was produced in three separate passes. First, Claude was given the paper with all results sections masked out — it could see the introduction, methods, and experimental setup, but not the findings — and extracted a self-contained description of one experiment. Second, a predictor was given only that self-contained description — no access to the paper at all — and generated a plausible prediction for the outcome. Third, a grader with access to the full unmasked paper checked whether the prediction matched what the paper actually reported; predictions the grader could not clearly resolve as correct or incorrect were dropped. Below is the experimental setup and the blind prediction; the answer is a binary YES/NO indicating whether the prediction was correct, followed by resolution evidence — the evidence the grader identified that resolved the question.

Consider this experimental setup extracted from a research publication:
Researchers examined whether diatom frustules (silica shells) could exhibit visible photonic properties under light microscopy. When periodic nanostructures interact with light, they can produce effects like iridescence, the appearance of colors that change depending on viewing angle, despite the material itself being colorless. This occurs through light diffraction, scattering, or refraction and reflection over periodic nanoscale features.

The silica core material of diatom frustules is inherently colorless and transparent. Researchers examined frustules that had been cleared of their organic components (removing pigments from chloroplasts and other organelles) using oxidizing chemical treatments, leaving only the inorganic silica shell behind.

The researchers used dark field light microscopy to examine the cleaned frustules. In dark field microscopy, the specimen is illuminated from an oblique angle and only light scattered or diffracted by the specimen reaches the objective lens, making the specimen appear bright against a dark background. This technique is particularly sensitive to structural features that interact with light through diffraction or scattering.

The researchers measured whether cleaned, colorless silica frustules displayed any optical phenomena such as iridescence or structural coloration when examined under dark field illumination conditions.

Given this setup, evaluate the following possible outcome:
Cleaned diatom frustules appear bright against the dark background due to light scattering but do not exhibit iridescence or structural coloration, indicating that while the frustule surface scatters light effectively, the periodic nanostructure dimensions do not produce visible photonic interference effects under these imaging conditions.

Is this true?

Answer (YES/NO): NO